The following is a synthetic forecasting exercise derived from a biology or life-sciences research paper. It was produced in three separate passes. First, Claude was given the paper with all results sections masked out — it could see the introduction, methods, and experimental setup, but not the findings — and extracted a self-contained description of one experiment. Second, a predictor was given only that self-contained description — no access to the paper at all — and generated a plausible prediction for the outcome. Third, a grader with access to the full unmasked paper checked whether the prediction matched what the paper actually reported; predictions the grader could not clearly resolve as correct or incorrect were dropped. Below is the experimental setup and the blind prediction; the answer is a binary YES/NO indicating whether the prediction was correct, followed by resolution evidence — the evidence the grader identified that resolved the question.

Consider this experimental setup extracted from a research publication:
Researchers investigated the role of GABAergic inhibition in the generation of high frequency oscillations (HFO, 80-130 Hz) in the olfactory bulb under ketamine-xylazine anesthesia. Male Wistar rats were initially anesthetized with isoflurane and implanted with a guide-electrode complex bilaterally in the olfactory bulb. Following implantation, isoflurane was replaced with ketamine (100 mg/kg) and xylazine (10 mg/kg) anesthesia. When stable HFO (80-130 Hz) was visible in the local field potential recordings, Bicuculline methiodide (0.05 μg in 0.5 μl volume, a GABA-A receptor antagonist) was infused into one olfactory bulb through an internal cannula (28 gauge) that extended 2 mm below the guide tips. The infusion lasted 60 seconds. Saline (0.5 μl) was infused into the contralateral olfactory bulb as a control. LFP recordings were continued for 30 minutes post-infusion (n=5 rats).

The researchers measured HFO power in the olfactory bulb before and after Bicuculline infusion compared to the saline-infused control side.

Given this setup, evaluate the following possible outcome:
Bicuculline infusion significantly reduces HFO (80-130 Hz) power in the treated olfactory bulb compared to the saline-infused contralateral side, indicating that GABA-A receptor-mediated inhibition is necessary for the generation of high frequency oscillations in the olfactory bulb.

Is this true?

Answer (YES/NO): YES